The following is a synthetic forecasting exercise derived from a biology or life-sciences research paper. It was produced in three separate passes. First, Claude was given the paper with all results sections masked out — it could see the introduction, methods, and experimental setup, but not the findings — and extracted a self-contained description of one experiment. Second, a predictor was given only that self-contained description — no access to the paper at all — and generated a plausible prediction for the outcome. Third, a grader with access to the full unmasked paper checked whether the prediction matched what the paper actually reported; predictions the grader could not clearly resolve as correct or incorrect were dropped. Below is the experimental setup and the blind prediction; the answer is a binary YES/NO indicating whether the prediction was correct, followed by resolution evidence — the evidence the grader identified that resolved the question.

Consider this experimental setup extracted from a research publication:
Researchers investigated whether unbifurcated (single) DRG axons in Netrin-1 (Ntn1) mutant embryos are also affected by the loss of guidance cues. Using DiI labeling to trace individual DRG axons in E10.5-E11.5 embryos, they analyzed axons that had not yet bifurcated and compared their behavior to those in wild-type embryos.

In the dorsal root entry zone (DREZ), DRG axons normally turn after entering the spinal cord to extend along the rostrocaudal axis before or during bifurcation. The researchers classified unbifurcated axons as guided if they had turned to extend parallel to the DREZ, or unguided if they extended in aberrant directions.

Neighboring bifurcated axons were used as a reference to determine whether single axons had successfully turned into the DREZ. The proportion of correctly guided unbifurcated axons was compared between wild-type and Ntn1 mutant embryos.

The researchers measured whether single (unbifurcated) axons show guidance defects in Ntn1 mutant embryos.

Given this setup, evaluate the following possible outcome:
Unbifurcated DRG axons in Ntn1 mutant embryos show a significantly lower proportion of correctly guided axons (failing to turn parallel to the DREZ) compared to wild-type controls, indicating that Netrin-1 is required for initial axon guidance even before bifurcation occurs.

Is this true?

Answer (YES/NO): YES